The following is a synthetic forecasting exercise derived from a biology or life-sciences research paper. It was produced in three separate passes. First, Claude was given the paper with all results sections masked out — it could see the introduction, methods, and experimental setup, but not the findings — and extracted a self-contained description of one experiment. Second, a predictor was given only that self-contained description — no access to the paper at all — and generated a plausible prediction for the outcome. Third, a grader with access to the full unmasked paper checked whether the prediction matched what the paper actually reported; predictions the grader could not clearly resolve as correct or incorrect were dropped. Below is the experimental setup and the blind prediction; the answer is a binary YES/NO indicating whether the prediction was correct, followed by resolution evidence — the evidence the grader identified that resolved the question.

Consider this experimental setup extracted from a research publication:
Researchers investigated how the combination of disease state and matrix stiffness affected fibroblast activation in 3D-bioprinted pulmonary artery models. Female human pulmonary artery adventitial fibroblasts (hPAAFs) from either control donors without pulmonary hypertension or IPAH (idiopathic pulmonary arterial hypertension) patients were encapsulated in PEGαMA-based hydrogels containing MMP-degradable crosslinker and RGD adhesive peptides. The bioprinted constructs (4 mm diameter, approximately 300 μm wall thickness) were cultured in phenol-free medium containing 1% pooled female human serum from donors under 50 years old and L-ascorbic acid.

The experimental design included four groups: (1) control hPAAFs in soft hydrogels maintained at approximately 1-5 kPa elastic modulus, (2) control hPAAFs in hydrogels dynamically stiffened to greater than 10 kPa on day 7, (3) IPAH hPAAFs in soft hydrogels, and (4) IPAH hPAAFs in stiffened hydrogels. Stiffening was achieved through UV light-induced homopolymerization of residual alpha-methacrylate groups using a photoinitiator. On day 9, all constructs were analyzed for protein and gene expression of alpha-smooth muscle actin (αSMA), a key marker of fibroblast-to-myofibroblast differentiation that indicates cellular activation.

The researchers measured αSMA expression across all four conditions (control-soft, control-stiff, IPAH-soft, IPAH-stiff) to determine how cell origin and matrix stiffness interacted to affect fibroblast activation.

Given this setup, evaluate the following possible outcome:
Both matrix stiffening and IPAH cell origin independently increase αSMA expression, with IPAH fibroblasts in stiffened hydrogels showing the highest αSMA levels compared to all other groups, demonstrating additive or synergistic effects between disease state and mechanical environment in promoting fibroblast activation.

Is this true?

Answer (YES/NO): NO